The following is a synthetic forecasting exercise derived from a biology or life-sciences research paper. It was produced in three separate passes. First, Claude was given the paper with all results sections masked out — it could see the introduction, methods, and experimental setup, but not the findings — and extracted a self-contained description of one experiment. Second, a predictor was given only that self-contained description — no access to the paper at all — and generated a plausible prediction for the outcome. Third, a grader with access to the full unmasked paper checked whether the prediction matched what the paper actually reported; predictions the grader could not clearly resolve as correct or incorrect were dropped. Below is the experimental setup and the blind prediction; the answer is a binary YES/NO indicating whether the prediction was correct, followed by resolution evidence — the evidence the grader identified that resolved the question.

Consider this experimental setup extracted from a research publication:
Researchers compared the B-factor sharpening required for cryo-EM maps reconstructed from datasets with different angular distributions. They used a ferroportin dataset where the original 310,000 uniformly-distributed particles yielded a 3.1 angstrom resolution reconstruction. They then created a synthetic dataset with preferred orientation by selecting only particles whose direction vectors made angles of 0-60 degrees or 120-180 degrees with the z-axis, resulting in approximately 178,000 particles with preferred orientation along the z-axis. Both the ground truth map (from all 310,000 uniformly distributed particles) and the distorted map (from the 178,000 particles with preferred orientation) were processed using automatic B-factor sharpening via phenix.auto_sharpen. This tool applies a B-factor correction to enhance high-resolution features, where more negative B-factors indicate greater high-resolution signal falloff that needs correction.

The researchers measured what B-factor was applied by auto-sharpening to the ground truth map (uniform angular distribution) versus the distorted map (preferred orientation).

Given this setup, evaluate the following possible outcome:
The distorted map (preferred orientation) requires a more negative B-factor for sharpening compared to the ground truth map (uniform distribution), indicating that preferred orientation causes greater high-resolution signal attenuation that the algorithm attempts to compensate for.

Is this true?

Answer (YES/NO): NO